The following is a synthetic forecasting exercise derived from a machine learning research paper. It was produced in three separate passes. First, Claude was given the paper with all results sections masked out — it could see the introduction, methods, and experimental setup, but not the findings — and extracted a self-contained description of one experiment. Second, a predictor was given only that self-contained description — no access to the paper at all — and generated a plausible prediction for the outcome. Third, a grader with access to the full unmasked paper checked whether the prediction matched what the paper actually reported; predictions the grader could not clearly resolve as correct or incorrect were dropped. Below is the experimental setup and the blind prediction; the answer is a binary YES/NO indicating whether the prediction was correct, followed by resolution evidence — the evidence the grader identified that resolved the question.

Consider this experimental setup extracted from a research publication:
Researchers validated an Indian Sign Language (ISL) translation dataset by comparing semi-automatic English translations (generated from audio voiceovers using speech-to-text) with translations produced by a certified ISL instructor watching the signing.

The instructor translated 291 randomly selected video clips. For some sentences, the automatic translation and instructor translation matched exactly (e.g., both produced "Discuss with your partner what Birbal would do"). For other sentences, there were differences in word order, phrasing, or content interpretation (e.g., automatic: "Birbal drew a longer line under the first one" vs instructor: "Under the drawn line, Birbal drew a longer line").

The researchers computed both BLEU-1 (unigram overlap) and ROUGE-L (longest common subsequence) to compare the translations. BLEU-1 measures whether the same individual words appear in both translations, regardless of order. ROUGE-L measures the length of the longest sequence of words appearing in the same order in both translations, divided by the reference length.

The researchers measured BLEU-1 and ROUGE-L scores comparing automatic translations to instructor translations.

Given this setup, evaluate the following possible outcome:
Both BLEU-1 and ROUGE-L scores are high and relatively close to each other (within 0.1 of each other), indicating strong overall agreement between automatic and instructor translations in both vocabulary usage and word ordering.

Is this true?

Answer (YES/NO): NO